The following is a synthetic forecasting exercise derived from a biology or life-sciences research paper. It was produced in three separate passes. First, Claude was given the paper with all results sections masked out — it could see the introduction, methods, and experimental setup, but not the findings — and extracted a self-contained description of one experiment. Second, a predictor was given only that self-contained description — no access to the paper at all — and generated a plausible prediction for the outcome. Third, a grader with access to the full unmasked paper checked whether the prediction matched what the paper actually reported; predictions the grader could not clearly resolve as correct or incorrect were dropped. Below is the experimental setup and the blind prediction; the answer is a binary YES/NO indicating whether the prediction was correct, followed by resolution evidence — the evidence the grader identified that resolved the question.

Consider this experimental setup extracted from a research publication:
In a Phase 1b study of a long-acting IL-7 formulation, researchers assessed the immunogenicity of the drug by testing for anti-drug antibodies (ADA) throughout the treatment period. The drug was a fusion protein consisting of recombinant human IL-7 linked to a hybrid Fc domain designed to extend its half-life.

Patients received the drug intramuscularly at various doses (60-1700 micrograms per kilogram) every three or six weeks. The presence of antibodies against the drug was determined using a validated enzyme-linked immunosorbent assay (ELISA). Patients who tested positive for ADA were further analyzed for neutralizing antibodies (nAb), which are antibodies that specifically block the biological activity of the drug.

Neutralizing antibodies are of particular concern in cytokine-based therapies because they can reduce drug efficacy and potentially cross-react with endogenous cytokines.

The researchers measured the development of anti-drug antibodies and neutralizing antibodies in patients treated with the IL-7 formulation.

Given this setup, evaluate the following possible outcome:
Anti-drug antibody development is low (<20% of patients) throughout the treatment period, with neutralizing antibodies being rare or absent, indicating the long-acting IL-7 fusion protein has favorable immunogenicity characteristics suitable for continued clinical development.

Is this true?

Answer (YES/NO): NO